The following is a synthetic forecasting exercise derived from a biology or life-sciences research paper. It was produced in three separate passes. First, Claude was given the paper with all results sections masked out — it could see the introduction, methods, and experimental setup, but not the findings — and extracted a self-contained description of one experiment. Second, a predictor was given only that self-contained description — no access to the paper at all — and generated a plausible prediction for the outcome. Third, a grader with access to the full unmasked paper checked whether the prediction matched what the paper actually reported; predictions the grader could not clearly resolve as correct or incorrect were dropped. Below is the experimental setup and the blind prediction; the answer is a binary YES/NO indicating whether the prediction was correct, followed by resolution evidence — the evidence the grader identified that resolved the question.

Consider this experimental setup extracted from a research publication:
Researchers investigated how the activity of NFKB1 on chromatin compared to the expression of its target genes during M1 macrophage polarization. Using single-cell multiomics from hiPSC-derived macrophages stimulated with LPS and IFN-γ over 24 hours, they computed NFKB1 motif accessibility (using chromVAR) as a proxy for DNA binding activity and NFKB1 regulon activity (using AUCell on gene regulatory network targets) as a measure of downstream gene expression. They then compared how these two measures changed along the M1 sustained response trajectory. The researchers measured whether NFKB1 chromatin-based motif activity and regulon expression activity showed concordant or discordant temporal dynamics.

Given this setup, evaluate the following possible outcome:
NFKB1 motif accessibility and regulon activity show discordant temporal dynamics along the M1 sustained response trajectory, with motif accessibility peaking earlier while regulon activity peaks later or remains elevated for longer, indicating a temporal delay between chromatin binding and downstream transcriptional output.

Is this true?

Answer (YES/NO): YES